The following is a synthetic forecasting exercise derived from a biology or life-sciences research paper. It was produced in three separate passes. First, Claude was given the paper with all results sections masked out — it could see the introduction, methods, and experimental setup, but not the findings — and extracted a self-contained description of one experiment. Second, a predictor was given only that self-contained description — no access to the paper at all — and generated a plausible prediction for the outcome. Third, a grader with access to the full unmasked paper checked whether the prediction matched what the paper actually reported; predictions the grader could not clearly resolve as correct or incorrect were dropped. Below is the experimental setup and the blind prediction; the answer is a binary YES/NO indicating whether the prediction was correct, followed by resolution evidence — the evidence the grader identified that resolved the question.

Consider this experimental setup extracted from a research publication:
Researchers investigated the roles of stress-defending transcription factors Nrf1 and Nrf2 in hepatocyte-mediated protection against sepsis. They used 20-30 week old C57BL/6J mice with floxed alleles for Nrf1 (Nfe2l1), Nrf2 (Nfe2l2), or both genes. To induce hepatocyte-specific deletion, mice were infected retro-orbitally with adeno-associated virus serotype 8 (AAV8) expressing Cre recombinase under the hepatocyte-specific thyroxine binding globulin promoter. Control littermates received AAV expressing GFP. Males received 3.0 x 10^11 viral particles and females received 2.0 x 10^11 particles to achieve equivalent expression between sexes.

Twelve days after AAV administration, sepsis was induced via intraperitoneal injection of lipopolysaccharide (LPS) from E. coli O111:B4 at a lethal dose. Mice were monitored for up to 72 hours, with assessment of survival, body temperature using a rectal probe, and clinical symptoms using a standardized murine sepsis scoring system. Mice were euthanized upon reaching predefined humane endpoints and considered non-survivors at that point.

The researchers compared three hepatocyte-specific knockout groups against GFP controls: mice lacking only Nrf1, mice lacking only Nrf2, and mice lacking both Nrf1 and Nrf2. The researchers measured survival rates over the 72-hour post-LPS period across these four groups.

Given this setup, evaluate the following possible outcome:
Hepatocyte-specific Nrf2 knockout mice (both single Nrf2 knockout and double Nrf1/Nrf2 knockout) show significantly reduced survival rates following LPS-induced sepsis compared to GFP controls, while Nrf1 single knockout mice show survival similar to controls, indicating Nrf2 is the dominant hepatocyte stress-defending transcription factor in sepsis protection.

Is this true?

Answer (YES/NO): NO